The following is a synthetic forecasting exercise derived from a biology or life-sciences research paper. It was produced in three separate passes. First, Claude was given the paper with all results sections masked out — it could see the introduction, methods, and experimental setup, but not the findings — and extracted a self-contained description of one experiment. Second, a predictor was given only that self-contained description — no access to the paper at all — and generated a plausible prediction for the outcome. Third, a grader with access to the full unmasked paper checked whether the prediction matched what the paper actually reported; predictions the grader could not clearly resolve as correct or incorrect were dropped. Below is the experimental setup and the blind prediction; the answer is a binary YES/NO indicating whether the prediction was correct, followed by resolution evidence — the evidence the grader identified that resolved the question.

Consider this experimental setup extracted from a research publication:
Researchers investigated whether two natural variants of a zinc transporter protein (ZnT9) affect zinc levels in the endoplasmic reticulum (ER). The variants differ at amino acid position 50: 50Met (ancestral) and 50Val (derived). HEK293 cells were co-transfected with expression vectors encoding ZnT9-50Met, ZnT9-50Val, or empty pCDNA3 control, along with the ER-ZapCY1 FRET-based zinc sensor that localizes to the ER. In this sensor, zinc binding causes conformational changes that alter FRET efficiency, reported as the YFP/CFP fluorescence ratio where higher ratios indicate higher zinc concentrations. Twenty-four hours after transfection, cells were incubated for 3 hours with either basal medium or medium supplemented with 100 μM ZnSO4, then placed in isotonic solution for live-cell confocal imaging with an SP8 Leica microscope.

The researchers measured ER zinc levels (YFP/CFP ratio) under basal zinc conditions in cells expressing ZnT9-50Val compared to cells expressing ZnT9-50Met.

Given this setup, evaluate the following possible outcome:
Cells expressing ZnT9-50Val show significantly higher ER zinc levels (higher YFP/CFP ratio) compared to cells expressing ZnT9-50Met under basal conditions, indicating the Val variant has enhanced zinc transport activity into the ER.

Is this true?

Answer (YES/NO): NO